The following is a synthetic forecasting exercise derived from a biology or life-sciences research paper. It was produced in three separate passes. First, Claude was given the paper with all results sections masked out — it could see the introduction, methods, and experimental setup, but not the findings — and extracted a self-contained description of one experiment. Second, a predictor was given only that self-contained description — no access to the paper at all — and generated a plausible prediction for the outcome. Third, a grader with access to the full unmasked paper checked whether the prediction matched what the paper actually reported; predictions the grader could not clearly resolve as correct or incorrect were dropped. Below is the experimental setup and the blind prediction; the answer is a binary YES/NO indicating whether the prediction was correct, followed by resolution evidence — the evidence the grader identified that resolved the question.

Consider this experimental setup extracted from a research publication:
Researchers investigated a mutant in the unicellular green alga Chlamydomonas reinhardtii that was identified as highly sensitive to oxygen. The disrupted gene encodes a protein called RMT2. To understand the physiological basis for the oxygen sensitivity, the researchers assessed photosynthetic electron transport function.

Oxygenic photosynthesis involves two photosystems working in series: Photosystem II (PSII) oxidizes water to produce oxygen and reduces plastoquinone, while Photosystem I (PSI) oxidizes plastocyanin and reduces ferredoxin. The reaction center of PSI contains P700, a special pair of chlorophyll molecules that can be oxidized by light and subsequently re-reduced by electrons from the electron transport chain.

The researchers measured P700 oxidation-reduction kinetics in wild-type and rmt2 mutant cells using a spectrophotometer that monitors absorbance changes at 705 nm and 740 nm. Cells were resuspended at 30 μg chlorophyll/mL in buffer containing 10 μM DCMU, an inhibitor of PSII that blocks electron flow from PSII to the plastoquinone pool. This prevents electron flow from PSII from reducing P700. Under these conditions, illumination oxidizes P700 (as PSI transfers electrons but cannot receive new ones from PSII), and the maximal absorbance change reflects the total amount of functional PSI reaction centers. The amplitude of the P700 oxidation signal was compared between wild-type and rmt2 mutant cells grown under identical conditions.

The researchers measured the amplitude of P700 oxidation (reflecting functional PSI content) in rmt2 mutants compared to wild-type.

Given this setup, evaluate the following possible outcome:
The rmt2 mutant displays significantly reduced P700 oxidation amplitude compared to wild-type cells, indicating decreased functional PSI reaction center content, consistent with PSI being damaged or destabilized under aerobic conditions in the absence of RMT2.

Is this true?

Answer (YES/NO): YES